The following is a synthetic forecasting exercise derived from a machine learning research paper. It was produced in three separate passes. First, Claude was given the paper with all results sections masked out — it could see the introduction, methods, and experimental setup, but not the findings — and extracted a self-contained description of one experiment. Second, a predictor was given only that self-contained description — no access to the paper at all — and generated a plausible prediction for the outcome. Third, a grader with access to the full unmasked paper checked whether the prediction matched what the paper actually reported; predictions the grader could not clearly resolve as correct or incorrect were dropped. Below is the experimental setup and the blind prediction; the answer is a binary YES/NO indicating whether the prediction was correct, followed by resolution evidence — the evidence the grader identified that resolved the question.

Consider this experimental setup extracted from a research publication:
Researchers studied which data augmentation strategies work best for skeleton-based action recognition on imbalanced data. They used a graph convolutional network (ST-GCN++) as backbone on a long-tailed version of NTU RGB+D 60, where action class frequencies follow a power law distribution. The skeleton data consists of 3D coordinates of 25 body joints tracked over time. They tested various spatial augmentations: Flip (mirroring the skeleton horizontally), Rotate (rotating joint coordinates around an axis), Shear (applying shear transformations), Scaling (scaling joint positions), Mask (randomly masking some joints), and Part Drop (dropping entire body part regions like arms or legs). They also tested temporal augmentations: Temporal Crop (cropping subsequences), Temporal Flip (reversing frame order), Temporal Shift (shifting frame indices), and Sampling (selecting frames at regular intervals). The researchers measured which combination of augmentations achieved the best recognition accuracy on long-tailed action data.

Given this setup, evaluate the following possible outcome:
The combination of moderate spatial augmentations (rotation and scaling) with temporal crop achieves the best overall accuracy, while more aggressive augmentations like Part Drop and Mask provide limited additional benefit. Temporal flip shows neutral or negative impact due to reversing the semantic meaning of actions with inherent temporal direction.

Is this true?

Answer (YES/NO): NO